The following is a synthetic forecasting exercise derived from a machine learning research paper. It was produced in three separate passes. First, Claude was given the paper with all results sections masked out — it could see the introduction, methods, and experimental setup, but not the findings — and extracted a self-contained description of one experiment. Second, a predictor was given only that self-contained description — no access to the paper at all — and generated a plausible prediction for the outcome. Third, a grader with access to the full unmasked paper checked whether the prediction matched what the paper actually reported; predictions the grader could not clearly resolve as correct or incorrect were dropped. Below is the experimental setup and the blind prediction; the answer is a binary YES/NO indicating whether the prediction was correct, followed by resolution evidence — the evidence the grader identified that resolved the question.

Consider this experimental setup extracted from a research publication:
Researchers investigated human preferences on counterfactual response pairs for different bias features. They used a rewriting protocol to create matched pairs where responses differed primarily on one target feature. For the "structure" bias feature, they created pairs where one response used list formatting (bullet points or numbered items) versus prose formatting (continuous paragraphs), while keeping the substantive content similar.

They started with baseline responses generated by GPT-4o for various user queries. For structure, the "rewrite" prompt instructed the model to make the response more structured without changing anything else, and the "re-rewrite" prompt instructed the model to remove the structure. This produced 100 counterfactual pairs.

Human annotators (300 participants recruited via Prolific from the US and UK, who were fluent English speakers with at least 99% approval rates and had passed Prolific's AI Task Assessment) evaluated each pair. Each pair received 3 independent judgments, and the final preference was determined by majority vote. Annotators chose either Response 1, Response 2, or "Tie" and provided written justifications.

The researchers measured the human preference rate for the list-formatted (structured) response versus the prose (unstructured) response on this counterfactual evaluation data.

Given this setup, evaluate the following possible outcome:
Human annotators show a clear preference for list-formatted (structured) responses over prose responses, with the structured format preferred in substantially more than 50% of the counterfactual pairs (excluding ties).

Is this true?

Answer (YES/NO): YES